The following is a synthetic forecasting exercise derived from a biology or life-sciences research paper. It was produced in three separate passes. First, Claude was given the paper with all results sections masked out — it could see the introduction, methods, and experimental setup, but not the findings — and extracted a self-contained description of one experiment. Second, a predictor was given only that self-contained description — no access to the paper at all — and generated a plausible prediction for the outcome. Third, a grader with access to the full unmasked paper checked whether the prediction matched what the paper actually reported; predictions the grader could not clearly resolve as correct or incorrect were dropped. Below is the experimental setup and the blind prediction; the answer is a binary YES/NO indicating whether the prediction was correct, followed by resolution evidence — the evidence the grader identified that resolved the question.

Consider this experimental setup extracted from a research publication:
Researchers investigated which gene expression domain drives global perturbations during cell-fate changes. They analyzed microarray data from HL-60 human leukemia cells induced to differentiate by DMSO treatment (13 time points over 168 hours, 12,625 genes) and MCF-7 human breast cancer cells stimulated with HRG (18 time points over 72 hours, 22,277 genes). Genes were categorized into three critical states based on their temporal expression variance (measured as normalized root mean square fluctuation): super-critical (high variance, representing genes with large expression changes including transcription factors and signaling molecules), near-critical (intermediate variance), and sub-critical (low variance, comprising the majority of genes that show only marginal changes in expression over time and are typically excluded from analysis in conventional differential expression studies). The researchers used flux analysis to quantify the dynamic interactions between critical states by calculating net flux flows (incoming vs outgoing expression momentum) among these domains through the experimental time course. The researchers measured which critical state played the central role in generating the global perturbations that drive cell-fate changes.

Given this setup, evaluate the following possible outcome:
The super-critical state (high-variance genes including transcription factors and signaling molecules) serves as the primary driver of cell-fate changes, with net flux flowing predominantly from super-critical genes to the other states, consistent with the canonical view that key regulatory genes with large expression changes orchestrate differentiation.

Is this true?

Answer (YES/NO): NO